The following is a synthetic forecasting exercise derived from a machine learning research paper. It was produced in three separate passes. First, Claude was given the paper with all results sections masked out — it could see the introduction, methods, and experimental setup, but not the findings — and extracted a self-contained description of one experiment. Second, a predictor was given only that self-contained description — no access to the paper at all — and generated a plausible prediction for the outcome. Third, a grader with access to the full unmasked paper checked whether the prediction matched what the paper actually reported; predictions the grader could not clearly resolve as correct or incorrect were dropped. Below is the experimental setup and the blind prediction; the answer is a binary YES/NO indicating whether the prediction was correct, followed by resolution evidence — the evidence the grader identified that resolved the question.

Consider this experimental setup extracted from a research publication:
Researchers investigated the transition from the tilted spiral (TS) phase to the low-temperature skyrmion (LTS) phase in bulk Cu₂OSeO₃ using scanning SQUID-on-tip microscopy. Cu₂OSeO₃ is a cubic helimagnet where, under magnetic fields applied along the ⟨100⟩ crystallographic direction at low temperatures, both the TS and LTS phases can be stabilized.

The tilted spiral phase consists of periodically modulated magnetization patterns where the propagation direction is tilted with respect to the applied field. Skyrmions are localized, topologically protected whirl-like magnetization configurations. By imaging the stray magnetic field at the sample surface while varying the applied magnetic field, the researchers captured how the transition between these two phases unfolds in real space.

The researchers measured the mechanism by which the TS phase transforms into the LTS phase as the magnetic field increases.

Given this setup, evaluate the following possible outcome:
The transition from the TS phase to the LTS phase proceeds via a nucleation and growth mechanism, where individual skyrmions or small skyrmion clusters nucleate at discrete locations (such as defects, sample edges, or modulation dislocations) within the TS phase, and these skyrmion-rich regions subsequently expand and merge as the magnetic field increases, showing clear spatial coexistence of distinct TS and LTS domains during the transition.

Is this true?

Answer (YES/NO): NO